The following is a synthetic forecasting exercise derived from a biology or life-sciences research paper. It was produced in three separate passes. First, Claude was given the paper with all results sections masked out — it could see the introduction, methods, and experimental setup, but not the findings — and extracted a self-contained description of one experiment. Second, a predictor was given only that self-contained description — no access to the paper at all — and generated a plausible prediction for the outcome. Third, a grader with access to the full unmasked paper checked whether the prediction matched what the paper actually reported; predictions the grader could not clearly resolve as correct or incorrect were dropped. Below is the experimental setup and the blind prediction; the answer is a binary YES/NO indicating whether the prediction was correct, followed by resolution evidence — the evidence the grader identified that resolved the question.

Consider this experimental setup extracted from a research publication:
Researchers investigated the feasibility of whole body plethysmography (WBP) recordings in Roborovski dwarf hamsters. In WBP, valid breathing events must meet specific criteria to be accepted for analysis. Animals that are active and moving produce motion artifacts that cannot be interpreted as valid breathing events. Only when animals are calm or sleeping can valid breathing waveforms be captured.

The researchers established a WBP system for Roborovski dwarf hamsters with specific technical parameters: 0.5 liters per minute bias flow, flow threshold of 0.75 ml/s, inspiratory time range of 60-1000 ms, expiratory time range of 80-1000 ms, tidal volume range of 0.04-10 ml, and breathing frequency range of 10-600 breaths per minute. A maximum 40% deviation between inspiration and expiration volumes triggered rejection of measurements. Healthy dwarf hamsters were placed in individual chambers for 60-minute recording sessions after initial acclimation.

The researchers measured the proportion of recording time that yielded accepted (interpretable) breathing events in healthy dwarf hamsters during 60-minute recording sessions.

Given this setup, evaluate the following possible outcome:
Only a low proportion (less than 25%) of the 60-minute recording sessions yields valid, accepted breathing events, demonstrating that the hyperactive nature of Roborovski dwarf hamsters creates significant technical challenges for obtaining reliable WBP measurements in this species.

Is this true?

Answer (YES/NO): NO